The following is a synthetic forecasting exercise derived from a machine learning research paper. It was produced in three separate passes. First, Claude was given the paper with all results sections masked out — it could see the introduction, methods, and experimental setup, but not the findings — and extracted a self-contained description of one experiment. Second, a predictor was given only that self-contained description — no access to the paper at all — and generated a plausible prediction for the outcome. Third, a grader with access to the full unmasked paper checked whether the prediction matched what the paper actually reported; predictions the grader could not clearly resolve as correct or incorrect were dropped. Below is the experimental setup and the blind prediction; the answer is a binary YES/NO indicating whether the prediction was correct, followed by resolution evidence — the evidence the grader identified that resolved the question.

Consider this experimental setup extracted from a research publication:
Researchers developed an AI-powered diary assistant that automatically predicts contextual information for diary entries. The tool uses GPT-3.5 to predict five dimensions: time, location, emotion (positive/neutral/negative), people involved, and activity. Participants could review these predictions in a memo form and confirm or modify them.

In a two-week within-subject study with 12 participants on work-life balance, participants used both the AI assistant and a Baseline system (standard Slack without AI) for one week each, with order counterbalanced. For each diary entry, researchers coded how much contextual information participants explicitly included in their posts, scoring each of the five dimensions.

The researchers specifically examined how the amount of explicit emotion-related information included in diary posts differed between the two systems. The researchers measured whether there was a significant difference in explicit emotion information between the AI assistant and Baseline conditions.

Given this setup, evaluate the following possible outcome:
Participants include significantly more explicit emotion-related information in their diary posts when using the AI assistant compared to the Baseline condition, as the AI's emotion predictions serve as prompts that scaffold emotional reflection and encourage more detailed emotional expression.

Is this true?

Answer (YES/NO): NO